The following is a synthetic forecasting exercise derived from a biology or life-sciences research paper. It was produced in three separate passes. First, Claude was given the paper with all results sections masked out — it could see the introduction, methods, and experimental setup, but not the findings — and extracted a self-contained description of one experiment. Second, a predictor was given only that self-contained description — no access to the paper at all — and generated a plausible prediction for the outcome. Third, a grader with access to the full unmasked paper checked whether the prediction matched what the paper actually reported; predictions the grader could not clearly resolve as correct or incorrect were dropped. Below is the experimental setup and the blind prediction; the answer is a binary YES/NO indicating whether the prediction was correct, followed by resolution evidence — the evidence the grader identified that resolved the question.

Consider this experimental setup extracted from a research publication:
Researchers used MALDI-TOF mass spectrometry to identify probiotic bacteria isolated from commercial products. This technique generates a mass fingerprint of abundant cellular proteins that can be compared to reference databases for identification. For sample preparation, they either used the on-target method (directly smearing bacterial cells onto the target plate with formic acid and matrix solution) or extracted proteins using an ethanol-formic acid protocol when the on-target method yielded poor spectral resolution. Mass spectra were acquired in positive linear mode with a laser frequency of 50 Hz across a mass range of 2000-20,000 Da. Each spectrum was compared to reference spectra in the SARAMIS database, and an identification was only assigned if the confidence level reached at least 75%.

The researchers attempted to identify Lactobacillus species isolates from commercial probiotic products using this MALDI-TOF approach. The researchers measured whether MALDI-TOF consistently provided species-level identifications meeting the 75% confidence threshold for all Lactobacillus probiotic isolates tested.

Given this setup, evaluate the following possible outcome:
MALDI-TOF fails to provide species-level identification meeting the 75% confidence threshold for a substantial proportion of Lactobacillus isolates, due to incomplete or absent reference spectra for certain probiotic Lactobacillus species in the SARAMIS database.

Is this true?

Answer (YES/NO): YES